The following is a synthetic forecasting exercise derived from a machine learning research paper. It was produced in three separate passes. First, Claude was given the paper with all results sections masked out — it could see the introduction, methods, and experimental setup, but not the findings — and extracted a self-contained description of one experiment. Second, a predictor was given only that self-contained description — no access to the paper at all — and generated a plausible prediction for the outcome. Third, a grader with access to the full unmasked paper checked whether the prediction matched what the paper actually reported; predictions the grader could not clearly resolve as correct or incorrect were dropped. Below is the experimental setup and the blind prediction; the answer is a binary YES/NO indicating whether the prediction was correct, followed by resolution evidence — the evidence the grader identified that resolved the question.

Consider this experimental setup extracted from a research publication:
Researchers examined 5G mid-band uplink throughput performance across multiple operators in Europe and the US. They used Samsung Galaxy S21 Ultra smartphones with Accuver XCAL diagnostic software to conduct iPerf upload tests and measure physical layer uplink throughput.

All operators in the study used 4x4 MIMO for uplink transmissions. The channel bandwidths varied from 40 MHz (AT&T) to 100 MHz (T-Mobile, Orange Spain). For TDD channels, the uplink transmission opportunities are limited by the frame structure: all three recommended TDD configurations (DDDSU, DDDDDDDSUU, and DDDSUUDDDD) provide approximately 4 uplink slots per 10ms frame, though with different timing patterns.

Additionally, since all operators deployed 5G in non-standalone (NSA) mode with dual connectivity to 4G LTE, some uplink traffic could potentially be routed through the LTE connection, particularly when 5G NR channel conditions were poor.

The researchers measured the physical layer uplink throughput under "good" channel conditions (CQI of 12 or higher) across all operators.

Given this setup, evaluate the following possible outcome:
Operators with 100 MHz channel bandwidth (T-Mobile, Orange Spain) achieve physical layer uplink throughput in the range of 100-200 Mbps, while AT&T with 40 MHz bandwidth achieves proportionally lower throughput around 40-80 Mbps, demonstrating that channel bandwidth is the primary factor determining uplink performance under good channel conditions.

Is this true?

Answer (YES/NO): NO